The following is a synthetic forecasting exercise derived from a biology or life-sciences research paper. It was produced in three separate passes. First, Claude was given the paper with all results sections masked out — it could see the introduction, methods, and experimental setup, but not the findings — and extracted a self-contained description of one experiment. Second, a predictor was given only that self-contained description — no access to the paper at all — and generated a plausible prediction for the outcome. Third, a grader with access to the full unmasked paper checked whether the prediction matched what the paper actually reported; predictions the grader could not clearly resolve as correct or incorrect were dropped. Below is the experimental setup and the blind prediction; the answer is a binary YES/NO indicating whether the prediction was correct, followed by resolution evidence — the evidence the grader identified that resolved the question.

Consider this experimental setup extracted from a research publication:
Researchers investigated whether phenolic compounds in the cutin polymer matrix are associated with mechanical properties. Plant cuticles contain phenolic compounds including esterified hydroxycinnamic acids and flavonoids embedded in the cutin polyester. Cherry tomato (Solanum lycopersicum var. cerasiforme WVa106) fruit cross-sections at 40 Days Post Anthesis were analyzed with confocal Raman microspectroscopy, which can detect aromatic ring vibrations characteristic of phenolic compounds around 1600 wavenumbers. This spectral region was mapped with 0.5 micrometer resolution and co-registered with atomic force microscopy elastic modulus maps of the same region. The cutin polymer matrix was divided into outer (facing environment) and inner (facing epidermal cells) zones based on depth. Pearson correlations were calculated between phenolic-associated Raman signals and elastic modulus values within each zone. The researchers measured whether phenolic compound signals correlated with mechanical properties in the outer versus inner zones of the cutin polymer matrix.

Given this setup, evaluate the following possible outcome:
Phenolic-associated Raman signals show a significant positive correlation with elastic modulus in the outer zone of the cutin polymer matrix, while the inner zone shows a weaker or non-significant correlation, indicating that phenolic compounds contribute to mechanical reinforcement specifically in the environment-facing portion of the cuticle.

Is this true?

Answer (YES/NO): NO